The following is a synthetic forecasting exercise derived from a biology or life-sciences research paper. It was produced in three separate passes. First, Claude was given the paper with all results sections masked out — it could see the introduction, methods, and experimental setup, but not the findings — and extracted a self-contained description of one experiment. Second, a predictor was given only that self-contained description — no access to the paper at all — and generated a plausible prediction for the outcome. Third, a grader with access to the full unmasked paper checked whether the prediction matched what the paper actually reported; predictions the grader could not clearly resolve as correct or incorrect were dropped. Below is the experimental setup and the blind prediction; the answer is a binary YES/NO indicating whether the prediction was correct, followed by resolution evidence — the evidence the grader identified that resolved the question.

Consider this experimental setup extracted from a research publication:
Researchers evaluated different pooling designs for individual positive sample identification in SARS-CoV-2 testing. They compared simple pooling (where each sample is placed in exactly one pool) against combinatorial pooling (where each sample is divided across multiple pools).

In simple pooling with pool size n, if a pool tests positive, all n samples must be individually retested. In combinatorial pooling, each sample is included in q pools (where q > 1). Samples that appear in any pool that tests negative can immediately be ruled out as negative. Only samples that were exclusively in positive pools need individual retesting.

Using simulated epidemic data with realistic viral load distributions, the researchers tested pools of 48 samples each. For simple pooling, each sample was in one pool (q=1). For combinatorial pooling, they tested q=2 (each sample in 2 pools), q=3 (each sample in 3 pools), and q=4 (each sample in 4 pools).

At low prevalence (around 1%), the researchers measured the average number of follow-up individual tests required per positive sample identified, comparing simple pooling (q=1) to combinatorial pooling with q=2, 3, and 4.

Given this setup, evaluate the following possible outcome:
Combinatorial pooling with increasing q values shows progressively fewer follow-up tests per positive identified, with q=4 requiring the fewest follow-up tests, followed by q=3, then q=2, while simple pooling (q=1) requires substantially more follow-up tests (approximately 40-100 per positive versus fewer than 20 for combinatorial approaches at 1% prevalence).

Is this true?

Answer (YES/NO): NO